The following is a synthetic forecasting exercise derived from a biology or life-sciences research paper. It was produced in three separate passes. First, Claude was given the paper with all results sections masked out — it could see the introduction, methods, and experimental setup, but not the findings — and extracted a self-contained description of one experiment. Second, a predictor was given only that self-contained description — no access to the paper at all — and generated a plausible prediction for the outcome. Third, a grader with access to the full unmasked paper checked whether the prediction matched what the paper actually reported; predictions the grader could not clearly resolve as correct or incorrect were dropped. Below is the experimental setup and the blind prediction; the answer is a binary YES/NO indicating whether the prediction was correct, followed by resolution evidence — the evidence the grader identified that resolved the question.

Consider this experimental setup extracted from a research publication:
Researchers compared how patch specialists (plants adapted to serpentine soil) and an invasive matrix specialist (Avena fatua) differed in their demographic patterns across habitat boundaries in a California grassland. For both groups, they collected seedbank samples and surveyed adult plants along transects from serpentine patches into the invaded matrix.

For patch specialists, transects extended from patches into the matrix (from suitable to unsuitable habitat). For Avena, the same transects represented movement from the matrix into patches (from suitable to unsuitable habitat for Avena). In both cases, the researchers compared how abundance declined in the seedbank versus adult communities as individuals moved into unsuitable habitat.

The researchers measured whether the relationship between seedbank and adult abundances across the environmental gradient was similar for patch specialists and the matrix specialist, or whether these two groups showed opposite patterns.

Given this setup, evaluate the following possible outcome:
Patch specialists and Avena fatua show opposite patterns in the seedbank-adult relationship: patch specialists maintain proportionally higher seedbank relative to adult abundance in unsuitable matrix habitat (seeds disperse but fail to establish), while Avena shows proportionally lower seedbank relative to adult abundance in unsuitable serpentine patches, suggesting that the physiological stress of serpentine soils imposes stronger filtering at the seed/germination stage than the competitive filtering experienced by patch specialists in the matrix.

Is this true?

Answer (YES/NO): YES